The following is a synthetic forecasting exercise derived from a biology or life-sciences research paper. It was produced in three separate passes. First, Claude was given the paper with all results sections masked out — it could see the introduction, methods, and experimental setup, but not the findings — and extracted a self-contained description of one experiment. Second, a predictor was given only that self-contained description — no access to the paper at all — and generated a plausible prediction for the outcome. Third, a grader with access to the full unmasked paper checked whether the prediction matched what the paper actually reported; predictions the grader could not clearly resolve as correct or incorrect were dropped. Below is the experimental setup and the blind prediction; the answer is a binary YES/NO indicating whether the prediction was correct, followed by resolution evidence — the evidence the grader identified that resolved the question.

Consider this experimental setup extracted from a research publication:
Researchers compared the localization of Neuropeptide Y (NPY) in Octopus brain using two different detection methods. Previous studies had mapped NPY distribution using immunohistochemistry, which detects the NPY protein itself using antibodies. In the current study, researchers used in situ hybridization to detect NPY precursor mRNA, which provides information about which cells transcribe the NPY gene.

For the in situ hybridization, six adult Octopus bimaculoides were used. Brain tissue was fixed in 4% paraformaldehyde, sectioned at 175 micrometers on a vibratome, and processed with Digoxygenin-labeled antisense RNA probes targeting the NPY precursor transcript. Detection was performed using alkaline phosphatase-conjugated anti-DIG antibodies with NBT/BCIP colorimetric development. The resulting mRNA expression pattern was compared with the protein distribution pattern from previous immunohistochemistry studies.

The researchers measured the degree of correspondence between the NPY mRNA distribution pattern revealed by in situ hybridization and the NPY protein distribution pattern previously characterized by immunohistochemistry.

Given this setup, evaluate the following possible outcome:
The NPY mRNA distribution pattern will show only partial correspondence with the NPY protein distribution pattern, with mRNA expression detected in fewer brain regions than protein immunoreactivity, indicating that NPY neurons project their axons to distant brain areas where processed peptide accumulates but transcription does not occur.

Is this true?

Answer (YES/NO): YES